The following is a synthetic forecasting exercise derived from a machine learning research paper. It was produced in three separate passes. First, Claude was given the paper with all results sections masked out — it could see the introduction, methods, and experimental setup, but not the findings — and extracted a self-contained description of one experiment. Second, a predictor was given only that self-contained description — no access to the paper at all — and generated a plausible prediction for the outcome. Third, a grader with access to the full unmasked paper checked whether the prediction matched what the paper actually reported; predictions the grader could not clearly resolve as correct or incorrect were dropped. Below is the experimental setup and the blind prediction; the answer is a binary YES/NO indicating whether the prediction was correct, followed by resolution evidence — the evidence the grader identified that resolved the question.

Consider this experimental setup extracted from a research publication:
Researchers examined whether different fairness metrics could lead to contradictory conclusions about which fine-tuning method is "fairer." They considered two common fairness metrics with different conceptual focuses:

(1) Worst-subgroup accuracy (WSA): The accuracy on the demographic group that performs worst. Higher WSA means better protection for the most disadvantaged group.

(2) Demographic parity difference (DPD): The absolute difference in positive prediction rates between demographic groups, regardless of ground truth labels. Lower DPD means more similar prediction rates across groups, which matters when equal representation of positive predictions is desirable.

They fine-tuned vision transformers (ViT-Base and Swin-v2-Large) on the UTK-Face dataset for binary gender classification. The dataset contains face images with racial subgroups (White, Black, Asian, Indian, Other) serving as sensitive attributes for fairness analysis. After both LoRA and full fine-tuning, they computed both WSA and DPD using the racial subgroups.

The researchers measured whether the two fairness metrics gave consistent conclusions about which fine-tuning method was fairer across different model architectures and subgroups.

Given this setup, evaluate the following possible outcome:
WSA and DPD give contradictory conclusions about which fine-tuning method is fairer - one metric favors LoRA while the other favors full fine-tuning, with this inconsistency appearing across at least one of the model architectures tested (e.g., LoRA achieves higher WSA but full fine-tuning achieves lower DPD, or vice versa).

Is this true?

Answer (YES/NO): NO